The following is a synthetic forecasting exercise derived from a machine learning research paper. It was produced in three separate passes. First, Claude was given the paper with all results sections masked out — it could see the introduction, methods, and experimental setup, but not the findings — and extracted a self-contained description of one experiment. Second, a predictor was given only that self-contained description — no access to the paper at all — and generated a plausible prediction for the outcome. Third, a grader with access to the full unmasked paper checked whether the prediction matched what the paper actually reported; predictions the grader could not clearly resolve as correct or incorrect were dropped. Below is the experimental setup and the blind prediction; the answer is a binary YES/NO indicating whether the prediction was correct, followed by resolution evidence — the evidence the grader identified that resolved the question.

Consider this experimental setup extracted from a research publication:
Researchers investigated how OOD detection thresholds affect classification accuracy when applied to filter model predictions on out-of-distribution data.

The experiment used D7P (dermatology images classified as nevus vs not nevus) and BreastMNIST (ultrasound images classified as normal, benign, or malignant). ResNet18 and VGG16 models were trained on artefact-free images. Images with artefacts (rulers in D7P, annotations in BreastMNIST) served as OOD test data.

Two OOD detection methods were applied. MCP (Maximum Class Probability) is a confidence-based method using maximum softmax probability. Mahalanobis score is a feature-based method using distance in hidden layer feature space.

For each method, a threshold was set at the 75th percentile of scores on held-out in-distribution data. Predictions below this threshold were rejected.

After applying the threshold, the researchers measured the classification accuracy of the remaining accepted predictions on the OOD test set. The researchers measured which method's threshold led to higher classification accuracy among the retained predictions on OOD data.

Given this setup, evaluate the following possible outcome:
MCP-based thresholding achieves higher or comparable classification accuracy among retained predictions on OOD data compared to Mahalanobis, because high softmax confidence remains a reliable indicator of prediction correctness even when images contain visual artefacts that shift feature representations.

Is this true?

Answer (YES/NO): YES